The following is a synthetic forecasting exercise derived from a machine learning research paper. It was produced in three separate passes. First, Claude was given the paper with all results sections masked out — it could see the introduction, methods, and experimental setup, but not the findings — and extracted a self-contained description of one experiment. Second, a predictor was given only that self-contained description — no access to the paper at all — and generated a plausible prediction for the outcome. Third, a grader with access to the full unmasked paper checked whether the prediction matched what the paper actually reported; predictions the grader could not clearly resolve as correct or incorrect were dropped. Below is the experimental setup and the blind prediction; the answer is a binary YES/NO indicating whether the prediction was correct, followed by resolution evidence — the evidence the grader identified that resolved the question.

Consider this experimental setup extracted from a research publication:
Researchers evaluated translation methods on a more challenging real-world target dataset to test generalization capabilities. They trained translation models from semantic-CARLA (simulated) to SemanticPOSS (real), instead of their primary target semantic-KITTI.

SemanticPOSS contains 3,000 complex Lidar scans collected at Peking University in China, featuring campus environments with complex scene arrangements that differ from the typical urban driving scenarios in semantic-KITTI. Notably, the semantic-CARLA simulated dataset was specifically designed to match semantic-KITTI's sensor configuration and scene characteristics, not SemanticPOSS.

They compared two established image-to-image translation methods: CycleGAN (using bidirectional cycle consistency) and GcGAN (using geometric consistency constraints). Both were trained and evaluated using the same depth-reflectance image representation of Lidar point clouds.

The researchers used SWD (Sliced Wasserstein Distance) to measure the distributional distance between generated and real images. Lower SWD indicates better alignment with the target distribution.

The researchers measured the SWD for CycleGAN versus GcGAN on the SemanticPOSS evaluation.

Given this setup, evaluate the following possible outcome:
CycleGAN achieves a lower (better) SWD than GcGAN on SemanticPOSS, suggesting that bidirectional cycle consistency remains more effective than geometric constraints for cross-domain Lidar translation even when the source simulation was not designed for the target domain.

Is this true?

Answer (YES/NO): YES